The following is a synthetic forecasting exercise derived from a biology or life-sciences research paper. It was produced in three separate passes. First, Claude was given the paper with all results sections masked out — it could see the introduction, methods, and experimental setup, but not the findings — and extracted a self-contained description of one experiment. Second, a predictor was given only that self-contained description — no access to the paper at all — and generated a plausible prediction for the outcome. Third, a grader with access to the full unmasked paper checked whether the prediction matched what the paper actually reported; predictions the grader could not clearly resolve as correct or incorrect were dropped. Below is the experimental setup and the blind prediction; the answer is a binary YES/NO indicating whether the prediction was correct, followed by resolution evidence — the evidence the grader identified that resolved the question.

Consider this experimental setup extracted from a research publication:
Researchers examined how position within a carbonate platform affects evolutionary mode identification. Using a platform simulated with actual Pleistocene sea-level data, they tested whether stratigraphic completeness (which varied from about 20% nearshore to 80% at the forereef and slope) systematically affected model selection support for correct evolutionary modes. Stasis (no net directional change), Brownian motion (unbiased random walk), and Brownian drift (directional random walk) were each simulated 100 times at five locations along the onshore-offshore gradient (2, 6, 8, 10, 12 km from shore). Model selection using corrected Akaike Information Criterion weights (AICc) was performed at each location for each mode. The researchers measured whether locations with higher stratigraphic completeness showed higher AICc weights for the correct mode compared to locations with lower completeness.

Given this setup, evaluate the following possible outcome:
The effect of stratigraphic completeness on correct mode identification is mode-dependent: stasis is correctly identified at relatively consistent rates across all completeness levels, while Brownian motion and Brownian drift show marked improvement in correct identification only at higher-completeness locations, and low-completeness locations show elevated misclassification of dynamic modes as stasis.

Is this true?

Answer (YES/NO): NO